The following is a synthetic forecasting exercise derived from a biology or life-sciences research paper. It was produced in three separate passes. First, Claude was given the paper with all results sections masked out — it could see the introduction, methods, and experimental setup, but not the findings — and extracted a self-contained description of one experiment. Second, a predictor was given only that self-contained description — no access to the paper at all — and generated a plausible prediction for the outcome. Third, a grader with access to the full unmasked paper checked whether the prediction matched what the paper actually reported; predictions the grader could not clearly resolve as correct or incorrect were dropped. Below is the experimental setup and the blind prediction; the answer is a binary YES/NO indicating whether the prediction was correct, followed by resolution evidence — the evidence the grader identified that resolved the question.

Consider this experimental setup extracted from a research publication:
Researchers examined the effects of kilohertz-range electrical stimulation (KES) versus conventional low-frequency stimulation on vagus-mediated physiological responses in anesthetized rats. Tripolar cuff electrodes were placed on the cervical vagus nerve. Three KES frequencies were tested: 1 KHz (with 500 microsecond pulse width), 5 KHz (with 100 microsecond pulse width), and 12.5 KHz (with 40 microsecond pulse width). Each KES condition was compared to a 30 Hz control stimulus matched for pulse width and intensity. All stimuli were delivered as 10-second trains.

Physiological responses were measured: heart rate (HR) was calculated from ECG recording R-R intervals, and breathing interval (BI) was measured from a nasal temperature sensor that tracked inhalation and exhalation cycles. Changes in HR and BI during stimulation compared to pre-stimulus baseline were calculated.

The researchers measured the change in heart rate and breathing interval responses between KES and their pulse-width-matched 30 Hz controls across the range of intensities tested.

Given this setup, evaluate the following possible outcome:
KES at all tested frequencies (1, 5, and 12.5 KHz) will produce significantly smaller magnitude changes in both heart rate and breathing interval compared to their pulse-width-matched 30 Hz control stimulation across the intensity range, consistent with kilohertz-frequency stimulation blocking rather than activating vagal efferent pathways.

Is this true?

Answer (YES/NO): NO